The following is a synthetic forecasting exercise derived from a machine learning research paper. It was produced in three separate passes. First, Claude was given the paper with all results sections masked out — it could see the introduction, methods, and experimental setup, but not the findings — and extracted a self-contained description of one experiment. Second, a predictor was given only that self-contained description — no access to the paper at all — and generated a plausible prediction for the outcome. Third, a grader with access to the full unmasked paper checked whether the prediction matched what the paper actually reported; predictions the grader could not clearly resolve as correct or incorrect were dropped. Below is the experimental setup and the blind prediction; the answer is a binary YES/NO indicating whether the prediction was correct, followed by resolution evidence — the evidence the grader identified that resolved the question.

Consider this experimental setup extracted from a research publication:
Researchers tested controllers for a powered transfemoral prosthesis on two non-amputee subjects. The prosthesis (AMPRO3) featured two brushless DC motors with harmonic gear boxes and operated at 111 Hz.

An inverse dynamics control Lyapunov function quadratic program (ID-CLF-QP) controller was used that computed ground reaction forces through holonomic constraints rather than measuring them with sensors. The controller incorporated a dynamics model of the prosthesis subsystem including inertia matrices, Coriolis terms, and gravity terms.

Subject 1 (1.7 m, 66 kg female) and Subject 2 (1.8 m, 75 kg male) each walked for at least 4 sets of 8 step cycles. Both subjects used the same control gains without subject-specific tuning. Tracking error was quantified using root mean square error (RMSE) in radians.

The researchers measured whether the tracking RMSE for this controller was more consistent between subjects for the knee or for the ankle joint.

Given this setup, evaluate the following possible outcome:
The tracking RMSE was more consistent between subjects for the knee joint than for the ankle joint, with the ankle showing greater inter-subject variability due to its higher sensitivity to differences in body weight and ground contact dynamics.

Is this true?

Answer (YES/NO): YES